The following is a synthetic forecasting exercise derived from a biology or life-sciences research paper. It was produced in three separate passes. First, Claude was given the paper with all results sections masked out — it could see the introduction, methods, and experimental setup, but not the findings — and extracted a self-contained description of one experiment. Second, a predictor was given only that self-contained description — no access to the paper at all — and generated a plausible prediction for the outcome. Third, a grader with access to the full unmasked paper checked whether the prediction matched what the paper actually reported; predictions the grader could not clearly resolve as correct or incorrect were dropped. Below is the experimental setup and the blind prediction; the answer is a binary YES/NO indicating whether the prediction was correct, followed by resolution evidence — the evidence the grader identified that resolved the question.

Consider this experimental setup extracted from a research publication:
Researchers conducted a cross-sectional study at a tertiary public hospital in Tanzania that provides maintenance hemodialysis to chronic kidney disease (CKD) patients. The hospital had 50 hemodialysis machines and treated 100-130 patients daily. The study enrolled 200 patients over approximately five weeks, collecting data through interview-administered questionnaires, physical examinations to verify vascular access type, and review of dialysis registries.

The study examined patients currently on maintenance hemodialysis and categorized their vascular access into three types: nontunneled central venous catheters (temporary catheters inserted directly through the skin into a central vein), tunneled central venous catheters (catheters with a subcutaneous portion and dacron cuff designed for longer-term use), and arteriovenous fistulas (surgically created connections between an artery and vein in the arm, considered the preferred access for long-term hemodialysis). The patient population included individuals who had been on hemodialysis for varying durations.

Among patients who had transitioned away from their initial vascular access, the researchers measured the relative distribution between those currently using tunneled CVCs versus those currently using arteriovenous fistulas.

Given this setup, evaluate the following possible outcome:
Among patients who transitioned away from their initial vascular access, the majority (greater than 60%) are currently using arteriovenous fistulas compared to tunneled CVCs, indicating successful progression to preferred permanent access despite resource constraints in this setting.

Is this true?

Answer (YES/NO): NO